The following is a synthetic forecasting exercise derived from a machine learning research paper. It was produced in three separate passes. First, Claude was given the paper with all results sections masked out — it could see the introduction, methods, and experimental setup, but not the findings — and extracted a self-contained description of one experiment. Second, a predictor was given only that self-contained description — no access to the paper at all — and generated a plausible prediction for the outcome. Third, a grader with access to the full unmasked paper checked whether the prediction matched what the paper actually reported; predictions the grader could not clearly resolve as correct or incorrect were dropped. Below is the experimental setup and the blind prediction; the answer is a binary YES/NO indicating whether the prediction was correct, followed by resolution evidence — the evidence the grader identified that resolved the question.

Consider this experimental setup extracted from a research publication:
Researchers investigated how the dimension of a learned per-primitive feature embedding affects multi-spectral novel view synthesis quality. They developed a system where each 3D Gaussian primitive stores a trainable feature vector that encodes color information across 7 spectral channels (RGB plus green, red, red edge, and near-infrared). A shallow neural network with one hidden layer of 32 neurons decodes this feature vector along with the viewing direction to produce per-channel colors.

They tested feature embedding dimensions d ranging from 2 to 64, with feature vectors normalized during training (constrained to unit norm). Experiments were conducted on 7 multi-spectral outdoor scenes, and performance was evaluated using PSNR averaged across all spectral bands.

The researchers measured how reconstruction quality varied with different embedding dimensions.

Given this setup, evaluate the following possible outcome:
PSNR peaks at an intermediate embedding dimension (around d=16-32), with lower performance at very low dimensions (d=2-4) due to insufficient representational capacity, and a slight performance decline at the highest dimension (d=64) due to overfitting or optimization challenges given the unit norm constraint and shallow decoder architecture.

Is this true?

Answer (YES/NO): NO